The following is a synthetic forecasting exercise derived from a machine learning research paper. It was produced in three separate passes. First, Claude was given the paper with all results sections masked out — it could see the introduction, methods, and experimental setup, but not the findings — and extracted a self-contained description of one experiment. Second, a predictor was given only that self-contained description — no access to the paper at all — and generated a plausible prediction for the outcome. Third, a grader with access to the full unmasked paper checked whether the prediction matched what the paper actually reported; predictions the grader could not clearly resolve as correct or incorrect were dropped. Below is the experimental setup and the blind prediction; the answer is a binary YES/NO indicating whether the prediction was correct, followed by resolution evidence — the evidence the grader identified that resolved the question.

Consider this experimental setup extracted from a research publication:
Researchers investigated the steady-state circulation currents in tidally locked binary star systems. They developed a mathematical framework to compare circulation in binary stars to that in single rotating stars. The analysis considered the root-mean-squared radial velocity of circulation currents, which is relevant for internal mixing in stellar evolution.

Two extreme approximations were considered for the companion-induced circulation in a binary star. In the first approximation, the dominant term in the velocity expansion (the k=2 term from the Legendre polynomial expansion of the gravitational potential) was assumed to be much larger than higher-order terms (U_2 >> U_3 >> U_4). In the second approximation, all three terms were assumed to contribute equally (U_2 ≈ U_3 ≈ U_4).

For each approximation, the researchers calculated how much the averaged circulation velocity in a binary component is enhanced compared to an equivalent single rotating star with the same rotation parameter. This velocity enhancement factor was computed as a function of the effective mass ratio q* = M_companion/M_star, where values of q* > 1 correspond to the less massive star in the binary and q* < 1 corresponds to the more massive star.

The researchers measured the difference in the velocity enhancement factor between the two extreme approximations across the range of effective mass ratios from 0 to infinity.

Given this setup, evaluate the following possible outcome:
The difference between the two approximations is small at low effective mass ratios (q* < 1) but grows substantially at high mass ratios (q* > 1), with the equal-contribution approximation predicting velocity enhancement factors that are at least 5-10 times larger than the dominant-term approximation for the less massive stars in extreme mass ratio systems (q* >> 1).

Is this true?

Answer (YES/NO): NO